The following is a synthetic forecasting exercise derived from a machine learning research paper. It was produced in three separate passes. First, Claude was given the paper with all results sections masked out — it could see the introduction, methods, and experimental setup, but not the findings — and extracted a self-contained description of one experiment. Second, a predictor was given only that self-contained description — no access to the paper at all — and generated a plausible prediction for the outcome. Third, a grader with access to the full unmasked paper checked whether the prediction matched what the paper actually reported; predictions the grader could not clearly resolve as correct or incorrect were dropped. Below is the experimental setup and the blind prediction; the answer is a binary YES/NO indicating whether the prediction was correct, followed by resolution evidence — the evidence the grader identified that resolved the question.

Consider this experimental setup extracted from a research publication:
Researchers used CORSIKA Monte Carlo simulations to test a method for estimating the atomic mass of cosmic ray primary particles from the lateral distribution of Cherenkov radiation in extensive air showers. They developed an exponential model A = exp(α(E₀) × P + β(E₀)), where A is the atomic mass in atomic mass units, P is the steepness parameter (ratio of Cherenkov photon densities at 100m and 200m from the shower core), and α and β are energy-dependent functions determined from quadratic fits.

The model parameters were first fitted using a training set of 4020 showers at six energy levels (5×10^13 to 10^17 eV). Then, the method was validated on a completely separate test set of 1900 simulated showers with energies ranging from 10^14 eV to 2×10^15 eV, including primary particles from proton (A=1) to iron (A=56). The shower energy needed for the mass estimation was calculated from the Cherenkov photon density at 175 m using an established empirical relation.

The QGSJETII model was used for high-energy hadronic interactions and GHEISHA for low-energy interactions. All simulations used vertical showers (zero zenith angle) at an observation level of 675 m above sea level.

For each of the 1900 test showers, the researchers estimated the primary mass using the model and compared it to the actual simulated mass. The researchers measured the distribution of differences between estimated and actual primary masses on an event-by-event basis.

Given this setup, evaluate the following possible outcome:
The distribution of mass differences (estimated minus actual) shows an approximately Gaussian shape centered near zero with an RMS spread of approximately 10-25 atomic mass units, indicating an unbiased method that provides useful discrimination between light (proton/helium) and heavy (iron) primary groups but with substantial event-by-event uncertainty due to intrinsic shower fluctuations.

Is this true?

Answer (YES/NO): YES